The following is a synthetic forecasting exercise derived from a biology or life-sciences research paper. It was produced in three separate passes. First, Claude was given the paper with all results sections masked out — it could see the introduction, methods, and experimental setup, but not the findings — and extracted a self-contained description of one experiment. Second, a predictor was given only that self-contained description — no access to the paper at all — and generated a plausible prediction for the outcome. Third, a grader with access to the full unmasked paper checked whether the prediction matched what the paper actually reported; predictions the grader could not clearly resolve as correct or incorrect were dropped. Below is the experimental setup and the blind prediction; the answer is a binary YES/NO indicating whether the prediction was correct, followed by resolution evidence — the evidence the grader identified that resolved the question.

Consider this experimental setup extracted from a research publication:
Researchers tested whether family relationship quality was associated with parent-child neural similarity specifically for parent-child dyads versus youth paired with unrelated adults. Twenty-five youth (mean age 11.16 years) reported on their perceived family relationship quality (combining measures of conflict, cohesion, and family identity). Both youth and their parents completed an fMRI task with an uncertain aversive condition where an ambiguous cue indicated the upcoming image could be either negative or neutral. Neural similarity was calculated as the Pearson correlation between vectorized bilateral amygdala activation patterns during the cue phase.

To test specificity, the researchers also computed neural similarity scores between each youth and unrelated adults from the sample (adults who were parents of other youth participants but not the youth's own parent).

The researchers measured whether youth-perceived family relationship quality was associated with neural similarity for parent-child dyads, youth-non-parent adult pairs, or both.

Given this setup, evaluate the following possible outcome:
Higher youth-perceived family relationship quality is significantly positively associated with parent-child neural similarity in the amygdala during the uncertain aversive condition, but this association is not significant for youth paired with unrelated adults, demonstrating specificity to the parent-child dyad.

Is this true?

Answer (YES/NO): YES